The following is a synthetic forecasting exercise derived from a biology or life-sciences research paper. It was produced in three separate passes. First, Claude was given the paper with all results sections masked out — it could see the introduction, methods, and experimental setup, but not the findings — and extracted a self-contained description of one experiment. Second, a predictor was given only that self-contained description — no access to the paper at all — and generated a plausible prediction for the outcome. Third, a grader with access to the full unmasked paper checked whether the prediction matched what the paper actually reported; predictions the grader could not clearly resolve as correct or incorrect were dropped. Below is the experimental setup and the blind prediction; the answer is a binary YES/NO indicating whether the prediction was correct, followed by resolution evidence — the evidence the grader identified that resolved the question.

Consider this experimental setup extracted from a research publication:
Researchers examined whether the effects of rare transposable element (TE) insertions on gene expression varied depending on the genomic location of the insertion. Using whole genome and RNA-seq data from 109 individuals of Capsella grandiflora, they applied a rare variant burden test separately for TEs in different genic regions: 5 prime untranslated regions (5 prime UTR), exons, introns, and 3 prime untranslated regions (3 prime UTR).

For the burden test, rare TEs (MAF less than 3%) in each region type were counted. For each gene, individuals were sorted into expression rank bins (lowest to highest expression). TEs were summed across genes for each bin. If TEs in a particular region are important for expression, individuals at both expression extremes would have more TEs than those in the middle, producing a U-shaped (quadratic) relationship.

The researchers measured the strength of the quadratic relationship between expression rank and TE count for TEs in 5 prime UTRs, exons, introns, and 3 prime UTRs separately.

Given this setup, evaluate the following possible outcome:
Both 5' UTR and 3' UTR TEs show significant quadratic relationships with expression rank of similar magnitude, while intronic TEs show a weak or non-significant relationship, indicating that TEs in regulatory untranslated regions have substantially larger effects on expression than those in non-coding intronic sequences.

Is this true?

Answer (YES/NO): NO